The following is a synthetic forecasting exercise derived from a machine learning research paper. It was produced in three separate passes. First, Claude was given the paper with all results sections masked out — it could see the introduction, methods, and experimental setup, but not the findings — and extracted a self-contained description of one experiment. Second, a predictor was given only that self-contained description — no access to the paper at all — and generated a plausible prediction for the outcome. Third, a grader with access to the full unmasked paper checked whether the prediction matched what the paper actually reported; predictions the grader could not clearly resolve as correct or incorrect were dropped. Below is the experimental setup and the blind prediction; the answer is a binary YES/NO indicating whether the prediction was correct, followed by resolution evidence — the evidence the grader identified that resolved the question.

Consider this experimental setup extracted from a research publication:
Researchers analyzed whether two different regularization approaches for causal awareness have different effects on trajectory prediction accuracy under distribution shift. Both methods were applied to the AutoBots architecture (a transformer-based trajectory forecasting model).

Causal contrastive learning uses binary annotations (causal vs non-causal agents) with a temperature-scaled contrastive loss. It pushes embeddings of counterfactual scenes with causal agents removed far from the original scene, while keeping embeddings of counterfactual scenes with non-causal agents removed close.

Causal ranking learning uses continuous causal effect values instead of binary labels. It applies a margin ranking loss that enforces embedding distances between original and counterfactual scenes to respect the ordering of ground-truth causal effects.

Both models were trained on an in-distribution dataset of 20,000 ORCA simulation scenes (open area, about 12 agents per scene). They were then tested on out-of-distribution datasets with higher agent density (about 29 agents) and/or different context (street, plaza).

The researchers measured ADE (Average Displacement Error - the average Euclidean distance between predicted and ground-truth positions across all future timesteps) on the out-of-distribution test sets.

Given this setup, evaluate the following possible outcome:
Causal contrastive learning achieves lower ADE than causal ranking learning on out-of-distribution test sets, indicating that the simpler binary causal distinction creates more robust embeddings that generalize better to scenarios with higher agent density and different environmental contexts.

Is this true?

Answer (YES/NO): NO